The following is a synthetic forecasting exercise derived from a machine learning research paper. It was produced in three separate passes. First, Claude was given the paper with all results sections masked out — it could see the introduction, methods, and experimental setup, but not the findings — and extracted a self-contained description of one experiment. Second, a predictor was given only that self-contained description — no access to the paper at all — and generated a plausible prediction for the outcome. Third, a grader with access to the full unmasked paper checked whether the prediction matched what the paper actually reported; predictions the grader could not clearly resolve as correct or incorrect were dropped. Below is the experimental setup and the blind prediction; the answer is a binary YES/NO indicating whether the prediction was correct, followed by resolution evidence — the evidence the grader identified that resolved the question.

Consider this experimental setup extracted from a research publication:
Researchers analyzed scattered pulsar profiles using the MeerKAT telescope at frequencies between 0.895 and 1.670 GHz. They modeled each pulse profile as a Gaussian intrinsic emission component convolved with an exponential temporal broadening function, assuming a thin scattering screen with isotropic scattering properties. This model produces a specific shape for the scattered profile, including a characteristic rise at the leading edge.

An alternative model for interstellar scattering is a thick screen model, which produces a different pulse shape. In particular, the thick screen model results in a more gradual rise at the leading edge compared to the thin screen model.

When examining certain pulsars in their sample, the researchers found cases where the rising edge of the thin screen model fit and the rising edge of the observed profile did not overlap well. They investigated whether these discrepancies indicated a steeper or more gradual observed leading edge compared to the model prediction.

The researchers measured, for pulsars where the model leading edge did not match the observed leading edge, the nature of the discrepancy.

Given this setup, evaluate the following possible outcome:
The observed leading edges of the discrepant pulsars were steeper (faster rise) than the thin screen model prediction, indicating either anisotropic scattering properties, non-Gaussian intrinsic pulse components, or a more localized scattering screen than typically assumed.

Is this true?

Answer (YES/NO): NO